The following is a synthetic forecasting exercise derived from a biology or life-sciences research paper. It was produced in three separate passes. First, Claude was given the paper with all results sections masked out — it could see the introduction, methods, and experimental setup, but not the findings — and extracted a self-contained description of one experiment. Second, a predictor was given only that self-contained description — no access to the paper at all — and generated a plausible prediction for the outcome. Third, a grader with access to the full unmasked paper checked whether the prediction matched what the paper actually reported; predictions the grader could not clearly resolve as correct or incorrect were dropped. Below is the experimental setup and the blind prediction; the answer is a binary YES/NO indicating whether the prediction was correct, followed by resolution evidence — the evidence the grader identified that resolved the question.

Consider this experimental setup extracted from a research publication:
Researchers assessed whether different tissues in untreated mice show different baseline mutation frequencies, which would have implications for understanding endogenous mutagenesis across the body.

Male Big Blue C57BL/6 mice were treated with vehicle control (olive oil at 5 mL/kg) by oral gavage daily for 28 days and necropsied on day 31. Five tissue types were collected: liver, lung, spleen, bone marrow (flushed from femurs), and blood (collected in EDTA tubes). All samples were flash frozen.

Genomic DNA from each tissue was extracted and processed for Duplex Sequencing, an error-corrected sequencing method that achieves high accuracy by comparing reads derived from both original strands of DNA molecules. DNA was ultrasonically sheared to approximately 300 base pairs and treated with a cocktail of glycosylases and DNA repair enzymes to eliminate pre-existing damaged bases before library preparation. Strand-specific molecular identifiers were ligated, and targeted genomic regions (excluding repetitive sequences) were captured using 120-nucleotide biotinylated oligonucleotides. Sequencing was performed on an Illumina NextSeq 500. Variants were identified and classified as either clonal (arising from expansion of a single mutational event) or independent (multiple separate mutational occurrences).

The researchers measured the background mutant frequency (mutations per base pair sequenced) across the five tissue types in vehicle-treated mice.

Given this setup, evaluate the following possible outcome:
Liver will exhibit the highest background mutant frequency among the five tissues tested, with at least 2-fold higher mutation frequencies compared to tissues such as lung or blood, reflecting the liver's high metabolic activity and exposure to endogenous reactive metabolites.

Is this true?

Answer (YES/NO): NO